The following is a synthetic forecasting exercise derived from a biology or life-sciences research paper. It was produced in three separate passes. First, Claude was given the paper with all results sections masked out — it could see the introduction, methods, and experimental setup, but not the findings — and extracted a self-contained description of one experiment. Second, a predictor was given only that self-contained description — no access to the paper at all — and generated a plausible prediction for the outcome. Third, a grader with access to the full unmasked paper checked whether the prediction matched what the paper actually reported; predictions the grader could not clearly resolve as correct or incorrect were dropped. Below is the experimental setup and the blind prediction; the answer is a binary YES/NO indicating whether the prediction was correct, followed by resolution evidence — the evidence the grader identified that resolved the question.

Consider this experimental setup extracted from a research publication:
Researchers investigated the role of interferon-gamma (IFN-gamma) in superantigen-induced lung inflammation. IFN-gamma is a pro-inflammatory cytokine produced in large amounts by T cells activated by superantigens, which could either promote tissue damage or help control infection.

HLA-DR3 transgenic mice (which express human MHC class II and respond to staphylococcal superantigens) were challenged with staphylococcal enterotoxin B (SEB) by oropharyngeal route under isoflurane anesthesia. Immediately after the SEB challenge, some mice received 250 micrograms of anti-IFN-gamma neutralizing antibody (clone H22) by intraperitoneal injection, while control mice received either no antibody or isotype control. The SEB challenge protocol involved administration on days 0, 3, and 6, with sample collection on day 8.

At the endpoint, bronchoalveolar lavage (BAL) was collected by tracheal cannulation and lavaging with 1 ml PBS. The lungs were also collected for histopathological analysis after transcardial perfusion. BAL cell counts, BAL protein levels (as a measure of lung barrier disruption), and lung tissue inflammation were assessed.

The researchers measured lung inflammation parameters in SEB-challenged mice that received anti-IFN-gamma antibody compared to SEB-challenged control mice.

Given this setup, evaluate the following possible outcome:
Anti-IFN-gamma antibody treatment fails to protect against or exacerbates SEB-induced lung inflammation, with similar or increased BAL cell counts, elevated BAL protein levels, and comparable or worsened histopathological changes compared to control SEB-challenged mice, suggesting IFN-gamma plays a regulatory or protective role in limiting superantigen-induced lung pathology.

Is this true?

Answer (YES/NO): NO